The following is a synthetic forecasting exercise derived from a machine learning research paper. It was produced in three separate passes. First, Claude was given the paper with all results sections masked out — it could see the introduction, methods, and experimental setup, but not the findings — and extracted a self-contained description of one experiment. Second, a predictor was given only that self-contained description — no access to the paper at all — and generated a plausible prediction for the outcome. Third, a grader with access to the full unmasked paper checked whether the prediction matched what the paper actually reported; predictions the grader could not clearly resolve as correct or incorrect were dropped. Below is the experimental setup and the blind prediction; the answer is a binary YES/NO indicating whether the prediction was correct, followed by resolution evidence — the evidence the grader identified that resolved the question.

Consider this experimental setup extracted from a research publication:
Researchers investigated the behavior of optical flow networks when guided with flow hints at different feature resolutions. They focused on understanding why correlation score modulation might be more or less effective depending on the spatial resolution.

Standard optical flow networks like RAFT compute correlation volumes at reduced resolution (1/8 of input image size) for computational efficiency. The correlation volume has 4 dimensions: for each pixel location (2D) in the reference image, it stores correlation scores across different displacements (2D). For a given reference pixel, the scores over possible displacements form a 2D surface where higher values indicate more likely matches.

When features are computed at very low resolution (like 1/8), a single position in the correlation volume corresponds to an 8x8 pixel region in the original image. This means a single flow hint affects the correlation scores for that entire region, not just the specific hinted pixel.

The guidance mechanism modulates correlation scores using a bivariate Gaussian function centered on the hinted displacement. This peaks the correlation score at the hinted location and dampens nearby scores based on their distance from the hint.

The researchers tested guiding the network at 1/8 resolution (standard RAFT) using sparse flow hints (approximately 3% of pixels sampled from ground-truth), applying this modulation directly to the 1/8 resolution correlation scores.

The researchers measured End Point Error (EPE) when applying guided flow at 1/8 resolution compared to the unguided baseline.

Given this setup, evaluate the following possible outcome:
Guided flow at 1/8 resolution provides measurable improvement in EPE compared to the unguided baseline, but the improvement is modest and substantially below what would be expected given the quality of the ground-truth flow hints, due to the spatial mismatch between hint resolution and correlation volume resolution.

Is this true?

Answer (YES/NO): NO